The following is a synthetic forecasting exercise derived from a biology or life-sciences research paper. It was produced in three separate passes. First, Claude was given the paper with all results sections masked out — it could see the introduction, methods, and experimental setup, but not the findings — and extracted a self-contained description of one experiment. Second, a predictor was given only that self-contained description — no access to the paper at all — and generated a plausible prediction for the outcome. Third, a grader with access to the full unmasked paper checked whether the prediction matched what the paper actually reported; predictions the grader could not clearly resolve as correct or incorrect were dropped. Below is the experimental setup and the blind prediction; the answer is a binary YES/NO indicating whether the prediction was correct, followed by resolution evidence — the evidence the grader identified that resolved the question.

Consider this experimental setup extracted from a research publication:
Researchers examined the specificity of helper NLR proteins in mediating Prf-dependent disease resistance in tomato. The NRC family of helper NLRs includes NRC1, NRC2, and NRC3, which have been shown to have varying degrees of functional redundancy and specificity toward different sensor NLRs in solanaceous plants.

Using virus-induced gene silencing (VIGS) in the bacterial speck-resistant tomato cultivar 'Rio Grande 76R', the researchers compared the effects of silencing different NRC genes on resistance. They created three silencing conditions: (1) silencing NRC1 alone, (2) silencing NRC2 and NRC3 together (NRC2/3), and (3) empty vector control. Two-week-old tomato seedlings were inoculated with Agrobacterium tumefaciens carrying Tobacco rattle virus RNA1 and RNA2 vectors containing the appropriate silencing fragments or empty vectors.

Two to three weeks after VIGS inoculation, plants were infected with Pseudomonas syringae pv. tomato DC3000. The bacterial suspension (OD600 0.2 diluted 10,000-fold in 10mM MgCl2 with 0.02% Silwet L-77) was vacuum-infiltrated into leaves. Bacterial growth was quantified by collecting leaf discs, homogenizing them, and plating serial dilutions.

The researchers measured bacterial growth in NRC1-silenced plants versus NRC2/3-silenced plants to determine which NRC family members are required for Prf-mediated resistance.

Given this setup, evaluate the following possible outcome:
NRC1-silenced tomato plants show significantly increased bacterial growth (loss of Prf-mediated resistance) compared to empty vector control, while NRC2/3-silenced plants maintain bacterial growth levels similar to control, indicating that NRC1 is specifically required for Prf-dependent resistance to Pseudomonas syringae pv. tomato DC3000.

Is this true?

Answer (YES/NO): NO